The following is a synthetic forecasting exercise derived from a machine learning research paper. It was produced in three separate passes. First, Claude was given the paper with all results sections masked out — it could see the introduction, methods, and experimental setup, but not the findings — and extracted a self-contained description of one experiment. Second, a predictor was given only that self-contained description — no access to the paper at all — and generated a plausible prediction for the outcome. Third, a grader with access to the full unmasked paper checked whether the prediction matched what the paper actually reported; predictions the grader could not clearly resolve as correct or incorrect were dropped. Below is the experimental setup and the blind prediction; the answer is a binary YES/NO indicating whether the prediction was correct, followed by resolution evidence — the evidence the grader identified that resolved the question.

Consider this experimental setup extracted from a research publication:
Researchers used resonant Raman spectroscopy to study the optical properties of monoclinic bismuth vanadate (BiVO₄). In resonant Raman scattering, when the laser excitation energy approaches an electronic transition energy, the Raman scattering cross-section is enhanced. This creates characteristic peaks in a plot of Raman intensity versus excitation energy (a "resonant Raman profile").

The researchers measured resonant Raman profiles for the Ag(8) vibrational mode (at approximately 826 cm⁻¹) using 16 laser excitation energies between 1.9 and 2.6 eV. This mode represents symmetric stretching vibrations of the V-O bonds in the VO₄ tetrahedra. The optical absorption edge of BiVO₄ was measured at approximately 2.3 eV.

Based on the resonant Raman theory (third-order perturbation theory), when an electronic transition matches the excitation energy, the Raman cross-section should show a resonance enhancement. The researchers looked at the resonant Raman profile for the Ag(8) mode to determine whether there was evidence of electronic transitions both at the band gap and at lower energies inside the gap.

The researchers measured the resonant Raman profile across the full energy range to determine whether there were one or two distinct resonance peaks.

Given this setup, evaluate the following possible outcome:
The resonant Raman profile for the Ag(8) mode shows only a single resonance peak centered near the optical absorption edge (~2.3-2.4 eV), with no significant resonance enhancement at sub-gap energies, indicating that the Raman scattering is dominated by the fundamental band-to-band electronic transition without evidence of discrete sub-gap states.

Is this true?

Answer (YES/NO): NO